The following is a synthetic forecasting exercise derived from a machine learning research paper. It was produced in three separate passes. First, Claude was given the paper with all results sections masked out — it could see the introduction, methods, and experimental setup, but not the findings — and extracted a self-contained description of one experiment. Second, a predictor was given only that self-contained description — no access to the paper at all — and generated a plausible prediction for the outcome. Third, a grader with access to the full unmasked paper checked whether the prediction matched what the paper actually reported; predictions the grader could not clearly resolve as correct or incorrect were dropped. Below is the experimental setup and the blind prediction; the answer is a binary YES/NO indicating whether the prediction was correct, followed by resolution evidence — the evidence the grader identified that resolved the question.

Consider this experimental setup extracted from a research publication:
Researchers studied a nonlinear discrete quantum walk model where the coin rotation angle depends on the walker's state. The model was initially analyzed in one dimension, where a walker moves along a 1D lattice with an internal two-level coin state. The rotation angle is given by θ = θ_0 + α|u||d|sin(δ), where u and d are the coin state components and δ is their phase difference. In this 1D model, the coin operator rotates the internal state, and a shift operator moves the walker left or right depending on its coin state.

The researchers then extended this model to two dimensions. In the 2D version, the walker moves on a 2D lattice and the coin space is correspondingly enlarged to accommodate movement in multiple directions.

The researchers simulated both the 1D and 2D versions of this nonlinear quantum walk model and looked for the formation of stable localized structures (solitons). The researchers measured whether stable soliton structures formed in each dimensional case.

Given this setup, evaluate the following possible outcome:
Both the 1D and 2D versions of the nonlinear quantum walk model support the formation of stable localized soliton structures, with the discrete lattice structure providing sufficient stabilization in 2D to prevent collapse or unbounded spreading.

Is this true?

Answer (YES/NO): NO